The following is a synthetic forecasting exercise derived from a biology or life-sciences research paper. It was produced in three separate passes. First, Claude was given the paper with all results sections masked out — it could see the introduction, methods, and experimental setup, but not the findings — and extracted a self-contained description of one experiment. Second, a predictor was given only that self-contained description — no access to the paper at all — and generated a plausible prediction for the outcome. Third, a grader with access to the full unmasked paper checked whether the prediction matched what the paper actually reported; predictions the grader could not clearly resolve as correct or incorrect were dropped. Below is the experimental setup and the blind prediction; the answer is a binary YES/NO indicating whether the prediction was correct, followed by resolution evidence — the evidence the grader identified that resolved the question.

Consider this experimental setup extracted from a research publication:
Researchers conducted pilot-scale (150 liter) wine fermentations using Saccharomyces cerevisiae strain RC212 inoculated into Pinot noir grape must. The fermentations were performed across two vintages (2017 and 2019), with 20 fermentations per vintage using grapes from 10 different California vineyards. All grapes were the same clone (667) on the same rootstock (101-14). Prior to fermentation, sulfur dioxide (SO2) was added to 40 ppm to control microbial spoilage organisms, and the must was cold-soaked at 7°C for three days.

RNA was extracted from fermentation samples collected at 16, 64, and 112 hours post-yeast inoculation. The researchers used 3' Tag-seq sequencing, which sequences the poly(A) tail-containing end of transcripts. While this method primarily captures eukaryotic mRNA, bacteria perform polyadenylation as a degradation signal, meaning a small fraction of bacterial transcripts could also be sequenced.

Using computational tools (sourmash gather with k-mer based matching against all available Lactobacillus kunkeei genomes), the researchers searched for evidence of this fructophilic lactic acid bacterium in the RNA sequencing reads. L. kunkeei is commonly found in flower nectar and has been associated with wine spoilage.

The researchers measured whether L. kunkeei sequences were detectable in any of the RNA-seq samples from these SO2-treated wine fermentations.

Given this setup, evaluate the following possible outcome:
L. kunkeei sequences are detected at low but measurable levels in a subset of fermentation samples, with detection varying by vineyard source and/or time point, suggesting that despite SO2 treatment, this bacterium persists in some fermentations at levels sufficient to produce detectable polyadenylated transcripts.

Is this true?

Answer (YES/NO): NO